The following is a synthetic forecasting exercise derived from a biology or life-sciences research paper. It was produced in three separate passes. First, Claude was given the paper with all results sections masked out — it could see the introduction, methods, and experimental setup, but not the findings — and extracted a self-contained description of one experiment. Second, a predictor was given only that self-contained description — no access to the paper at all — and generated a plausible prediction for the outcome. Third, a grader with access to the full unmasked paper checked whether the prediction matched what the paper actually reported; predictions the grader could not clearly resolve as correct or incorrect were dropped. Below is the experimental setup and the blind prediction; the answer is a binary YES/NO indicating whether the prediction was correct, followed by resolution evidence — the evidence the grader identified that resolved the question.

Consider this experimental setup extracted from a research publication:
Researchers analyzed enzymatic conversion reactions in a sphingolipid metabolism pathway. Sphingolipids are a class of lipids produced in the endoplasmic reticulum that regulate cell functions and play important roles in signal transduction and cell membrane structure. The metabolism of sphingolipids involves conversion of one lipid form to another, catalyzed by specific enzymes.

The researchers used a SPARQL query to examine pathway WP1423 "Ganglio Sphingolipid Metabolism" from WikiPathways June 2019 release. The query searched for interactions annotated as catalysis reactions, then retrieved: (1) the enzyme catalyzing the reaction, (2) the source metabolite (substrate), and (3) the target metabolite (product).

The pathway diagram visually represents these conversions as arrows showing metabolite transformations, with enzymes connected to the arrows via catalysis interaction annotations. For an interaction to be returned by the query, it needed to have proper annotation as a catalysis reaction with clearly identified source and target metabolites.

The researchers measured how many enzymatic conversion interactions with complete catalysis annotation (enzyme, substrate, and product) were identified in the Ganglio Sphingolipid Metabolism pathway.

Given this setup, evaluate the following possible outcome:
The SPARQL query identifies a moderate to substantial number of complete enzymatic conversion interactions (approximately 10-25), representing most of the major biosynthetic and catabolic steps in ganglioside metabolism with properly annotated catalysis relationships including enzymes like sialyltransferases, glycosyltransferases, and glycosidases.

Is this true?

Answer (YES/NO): NO